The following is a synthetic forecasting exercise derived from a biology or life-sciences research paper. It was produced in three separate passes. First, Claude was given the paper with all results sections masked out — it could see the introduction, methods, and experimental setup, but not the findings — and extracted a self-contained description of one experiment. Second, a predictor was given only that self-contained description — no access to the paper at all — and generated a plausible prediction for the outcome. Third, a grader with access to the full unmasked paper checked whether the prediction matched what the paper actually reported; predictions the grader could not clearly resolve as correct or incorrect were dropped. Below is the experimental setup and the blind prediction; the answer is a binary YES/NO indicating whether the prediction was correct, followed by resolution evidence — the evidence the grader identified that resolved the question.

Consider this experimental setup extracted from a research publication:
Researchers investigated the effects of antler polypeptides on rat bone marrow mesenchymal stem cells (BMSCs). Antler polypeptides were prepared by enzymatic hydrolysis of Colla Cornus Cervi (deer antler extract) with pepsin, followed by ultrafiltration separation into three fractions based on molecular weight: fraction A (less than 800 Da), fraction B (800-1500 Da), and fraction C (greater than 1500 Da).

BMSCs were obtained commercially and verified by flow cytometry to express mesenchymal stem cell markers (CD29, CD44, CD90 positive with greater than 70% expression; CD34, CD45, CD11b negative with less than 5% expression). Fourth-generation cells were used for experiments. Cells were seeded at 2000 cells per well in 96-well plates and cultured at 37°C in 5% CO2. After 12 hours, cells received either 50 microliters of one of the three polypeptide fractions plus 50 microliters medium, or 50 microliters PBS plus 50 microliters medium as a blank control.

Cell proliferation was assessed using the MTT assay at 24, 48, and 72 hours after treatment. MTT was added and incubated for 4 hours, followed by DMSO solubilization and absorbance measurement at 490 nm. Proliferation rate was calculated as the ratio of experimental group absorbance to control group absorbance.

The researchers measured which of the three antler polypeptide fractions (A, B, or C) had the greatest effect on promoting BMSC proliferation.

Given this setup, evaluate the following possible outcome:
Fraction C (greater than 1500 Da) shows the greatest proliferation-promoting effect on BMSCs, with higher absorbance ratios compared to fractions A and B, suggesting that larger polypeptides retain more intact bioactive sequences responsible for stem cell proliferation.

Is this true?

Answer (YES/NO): NO